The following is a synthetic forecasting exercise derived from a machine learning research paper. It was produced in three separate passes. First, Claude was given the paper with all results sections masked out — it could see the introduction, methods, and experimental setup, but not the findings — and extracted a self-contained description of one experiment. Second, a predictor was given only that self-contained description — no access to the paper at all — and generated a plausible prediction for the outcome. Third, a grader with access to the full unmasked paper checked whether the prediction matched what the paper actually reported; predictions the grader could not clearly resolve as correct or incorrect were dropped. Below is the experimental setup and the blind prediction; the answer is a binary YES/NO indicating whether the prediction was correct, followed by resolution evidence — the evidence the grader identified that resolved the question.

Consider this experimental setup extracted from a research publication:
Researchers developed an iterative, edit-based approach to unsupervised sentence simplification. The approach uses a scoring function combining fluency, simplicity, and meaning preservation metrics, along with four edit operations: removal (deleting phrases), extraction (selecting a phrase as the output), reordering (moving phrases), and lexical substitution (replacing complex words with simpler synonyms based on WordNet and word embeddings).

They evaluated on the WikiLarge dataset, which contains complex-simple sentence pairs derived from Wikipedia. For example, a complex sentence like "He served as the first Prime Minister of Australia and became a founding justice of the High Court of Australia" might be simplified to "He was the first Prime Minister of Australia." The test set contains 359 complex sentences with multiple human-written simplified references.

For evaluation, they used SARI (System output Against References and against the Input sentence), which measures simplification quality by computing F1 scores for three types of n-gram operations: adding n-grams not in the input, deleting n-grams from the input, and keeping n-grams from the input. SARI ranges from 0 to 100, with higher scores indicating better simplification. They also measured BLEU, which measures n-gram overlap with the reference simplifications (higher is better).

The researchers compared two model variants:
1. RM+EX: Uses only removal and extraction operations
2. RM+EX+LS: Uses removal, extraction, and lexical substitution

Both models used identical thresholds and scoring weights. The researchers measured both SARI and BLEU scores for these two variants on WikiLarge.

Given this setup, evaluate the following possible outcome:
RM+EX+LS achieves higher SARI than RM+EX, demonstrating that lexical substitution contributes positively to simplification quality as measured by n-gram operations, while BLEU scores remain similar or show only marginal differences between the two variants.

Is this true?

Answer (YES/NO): NO